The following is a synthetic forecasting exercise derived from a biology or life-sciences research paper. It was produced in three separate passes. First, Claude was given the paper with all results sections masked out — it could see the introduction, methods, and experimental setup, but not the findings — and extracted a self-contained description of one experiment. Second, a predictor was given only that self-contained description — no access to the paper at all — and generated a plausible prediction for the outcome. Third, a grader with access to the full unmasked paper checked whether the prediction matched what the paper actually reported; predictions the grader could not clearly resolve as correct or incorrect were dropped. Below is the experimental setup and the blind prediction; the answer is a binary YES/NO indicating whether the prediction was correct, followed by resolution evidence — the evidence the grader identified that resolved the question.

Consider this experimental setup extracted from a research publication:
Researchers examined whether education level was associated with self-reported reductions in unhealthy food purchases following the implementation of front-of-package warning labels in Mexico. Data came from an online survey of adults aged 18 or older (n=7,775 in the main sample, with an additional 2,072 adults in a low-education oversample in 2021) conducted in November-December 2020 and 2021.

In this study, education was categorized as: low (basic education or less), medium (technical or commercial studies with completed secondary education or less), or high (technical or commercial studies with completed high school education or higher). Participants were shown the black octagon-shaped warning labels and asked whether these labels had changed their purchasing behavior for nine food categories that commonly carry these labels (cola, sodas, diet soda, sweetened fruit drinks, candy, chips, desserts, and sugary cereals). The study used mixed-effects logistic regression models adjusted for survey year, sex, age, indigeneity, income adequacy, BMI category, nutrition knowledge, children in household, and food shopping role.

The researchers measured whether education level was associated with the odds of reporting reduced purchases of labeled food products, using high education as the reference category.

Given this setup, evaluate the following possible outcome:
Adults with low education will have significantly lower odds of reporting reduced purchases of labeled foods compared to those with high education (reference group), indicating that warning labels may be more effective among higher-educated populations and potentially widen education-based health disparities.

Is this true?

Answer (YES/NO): NO